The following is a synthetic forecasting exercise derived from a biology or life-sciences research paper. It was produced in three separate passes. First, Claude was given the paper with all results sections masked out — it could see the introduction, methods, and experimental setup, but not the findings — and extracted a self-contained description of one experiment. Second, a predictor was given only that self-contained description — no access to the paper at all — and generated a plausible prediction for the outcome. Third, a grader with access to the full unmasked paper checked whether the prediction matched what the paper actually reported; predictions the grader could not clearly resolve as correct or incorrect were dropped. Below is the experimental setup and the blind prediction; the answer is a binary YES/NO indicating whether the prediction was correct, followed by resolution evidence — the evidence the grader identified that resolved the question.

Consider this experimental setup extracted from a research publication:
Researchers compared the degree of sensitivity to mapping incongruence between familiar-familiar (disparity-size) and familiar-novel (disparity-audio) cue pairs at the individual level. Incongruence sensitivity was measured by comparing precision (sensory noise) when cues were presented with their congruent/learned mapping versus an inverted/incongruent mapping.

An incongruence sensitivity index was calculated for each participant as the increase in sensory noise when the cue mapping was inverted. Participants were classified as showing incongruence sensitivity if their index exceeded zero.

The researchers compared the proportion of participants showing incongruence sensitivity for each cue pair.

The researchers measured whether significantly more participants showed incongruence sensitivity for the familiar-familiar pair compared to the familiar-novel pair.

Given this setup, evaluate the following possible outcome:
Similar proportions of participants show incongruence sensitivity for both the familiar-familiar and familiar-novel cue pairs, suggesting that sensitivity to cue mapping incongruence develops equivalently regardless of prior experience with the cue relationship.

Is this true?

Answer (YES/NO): NO